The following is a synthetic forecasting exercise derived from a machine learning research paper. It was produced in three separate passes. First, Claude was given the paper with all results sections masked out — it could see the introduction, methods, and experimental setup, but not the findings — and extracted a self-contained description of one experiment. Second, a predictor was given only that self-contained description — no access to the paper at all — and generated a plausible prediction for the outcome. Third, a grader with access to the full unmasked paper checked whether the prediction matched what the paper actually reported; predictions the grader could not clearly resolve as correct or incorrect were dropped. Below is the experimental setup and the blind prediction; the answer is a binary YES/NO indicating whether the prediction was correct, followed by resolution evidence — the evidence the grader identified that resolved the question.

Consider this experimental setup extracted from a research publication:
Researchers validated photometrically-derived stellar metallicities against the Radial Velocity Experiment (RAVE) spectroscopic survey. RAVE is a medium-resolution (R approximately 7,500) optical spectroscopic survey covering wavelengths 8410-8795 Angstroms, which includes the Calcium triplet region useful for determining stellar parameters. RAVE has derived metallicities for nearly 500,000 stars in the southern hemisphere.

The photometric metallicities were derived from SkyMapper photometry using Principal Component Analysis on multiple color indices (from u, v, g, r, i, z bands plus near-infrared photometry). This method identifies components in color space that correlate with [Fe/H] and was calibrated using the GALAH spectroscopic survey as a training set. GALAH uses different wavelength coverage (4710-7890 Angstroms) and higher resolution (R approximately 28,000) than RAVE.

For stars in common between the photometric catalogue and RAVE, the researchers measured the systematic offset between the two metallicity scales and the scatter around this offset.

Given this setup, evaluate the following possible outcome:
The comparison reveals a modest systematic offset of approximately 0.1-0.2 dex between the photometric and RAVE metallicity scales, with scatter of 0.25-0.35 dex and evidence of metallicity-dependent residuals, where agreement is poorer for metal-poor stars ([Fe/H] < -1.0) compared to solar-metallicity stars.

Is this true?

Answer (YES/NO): NO